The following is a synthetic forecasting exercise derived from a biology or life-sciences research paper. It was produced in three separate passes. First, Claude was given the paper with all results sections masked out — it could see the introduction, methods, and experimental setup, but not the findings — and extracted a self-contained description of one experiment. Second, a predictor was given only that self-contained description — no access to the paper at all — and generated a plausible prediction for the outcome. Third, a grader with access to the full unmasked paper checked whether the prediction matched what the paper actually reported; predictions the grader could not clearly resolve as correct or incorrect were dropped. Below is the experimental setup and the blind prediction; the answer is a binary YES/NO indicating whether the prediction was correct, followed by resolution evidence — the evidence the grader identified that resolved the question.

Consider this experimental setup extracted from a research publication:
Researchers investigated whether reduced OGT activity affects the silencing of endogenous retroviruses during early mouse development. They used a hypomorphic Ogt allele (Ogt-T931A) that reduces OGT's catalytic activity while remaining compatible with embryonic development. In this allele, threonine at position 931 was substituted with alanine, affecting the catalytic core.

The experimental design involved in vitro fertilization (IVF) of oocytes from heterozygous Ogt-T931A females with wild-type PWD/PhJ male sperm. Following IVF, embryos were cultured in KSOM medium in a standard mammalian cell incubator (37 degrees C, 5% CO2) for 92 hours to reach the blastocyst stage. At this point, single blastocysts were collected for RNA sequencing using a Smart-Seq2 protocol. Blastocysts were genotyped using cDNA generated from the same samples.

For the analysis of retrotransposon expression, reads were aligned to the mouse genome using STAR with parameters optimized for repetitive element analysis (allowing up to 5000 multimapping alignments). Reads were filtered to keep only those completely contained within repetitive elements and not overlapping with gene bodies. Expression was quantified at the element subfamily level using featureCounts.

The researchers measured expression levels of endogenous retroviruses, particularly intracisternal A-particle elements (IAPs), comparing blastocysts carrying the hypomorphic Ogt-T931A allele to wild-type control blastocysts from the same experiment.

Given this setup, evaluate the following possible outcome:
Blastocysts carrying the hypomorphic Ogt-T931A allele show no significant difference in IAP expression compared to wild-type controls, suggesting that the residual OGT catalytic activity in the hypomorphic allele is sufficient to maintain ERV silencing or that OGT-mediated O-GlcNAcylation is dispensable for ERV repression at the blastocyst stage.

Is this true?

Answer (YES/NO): NO